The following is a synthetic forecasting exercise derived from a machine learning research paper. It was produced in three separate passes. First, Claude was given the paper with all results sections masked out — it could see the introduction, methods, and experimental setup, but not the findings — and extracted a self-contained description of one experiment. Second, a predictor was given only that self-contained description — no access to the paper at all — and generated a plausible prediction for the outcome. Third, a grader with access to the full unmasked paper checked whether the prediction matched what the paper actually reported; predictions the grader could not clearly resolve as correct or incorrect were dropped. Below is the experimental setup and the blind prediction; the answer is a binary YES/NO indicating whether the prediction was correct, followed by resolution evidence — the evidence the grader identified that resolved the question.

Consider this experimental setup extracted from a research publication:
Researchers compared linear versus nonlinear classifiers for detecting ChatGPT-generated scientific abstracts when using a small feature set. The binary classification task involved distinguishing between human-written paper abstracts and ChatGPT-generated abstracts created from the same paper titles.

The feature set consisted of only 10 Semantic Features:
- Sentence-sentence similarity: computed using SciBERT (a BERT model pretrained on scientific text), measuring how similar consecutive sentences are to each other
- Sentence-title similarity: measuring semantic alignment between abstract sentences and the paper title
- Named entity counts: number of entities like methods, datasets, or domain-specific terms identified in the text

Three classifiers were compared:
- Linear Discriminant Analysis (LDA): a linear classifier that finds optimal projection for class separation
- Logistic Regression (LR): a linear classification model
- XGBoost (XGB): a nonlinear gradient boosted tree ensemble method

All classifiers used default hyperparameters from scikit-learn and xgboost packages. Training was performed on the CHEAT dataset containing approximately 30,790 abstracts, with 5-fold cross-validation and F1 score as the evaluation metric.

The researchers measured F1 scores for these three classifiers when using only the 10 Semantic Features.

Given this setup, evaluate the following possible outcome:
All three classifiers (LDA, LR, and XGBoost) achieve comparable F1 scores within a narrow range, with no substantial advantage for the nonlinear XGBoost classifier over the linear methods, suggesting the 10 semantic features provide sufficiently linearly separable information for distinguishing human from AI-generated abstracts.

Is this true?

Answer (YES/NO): NO